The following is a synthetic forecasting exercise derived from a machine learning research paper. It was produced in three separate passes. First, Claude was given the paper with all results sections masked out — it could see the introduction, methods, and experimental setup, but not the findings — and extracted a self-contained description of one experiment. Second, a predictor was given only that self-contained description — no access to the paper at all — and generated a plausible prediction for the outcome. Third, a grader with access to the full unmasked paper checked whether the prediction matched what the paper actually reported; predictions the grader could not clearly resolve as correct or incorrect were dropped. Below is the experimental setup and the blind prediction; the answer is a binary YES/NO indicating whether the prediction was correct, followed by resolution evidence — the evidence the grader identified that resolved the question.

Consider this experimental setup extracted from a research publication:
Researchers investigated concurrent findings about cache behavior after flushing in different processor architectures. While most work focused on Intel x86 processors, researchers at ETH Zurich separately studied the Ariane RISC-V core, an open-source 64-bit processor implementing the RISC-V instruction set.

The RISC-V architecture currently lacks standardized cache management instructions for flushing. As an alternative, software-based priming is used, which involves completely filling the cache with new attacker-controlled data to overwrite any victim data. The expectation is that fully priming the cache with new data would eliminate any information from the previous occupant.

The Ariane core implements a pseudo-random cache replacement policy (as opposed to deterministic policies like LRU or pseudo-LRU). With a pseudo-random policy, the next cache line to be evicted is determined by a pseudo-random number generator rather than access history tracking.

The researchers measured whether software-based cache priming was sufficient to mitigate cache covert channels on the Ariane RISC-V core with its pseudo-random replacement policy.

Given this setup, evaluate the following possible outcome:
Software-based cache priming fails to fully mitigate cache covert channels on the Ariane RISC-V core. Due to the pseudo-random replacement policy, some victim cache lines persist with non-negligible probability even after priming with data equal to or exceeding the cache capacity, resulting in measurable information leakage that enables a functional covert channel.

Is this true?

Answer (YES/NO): YES